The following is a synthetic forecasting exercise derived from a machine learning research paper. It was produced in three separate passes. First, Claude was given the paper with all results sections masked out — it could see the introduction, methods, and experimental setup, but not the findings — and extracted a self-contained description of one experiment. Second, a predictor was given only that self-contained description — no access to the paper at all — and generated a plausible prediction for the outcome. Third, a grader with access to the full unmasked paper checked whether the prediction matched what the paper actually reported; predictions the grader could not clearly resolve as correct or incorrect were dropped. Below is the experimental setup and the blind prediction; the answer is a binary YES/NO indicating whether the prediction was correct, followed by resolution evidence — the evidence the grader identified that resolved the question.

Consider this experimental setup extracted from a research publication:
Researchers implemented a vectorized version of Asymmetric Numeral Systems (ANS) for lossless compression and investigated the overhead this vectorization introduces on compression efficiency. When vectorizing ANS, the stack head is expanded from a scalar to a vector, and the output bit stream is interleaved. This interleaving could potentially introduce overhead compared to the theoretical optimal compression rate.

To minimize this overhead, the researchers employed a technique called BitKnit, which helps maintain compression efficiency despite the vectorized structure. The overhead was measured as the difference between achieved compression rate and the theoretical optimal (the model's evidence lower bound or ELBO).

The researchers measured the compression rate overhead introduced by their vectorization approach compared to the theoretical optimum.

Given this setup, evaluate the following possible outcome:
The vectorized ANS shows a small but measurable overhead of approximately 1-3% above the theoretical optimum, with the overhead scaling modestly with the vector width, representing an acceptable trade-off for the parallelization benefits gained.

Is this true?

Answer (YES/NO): NO